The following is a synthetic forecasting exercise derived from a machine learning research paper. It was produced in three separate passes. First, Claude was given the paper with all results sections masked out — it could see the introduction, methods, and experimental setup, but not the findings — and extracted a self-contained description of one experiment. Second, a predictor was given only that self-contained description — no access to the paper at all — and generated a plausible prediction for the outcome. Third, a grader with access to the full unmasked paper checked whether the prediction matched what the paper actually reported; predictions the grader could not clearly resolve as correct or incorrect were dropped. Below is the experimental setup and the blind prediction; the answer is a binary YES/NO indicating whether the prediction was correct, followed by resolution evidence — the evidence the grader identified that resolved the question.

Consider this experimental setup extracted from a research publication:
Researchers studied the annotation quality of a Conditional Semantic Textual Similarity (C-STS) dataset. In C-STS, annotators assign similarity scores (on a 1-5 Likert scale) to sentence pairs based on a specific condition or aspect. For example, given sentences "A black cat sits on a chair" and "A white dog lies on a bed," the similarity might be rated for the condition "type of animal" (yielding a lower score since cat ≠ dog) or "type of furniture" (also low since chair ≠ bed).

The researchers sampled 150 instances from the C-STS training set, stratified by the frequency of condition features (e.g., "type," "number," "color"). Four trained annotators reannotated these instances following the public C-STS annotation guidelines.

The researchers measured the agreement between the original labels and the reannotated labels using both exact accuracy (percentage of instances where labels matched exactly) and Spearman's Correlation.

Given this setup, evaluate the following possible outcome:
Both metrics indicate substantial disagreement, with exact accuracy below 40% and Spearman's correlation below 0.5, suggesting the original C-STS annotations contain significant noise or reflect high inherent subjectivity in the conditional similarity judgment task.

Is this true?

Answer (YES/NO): NO